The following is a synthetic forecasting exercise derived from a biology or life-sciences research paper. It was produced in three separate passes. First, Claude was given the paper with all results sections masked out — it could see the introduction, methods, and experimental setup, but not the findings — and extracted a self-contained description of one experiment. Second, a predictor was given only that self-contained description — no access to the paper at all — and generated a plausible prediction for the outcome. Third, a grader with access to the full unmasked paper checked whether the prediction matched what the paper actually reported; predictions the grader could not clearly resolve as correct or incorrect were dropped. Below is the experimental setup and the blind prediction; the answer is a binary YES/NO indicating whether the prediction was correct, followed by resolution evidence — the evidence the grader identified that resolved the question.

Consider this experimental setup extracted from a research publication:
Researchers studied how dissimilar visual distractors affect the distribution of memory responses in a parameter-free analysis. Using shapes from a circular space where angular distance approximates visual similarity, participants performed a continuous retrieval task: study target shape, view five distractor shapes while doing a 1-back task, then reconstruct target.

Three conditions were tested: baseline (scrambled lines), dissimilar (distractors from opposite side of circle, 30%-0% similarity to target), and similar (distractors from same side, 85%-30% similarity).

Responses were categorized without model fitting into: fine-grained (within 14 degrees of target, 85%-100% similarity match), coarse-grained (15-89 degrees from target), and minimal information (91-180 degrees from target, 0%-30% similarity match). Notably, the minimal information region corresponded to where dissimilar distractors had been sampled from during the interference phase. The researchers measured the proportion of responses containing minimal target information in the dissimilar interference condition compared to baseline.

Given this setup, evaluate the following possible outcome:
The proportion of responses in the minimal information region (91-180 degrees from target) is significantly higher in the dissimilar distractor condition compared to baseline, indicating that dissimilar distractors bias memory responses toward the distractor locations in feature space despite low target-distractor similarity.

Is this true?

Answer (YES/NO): YES